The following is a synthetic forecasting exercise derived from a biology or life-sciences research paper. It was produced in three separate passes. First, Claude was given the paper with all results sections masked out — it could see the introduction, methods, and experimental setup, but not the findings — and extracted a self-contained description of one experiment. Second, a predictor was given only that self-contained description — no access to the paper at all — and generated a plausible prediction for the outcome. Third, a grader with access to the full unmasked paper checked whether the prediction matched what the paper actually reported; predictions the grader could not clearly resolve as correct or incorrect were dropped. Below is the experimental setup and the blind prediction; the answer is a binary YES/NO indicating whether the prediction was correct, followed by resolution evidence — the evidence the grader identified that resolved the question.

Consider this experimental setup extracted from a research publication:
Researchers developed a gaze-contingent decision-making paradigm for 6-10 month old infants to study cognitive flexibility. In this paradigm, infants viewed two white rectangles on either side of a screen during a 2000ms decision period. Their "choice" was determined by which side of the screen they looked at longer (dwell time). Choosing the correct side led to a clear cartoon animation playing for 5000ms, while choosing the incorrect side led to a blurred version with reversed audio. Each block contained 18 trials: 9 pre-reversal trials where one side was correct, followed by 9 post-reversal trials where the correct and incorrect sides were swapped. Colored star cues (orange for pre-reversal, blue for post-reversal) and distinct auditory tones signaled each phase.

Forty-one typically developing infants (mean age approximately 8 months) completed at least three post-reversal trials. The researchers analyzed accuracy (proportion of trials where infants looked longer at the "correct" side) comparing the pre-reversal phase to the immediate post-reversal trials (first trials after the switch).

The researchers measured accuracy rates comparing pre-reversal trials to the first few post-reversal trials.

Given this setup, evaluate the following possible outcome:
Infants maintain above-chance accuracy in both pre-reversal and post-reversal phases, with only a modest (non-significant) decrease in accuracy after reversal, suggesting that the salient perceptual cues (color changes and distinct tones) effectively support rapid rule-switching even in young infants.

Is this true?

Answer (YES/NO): NO